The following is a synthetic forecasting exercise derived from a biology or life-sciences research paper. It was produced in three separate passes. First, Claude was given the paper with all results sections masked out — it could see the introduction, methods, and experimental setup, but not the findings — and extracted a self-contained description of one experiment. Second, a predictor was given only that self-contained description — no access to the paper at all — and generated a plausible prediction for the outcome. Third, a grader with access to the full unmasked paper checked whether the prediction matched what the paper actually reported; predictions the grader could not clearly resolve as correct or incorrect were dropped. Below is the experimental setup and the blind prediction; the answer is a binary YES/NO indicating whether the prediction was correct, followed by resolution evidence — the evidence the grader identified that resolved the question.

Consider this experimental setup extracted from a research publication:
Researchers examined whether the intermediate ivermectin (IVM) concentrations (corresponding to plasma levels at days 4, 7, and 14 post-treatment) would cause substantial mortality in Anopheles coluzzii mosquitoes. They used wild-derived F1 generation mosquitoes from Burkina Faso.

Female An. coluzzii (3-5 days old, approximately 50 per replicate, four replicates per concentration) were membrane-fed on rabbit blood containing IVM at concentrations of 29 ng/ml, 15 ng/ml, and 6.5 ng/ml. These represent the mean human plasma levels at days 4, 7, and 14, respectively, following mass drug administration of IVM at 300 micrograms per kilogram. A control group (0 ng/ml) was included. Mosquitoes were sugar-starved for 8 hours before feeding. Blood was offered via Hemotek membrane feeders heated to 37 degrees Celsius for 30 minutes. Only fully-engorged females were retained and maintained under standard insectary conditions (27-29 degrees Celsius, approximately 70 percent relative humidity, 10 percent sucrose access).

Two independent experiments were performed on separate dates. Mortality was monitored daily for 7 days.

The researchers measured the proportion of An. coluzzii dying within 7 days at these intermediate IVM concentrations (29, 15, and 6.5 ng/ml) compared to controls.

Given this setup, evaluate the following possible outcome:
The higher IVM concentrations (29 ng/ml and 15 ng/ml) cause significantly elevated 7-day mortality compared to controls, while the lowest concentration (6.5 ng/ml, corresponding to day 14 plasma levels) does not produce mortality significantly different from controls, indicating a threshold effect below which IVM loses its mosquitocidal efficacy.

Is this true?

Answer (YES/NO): NO